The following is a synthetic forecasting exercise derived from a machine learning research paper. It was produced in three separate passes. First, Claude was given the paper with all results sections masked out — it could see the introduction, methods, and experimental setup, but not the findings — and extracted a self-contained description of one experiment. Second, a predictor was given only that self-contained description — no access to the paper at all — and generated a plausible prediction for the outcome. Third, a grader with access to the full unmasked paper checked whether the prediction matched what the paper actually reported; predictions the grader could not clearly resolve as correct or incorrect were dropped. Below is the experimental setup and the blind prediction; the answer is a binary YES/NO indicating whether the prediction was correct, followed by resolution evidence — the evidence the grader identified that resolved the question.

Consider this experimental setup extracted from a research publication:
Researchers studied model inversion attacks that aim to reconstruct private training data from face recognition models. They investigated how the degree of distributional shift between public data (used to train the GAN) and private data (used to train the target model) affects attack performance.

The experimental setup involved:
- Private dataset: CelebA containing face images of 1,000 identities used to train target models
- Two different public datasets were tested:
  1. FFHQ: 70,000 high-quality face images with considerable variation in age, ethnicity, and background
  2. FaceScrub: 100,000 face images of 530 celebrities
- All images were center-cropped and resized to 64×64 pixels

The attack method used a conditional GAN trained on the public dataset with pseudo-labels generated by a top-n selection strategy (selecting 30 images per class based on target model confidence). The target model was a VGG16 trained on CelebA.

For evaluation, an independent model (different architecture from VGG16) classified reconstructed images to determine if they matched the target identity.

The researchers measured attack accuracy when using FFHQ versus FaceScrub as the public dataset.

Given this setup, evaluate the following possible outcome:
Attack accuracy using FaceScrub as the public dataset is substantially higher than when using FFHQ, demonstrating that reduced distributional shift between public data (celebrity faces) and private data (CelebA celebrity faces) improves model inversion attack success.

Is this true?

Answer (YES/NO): NO